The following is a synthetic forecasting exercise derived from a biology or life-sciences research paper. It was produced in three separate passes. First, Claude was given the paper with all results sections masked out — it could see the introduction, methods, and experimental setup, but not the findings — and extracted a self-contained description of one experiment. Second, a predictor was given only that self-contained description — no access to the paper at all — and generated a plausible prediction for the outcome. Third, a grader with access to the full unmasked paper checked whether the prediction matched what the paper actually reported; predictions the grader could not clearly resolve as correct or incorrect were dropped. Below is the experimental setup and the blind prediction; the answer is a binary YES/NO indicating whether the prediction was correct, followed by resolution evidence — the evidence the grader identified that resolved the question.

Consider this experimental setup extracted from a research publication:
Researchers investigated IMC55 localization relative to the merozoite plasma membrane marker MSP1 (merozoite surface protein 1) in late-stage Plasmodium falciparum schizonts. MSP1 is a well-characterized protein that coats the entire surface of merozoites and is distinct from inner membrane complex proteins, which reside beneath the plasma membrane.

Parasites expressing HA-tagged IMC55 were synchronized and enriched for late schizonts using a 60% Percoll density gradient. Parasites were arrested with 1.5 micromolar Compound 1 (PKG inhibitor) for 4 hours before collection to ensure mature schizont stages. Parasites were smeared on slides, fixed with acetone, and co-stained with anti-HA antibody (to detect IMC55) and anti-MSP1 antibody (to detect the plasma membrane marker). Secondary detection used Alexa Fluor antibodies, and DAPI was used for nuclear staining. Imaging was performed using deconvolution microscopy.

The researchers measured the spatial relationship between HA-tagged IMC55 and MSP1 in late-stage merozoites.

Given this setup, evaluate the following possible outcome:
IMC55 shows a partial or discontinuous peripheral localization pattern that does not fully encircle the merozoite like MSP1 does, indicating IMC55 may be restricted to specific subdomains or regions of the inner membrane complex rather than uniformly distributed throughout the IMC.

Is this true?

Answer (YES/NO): NO